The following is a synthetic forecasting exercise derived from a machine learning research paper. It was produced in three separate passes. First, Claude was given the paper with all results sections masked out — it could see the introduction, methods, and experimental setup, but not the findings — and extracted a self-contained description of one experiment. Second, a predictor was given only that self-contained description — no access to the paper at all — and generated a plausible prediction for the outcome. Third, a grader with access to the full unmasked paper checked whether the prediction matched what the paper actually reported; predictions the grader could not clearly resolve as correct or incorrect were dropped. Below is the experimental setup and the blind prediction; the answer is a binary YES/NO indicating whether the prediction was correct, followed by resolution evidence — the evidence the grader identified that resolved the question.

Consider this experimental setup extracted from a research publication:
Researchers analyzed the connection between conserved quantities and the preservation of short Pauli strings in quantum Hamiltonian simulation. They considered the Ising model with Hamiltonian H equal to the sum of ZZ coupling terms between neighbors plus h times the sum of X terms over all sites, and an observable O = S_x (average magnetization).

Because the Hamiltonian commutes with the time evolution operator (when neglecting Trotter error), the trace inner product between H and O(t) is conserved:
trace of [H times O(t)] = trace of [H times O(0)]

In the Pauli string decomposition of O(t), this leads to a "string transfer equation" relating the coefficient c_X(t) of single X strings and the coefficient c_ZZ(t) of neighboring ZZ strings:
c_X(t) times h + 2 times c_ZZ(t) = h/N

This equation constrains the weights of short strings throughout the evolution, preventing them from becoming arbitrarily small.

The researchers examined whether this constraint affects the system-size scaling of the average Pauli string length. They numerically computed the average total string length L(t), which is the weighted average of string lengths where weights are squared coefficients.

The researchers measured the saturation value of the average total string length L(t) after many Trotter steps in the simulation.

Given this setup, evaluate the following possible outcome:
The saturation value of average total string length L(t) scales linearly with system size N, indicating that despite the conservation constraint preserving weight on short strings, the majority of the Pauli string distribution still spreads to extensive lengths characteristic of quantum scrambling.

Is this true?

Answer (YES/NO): YES